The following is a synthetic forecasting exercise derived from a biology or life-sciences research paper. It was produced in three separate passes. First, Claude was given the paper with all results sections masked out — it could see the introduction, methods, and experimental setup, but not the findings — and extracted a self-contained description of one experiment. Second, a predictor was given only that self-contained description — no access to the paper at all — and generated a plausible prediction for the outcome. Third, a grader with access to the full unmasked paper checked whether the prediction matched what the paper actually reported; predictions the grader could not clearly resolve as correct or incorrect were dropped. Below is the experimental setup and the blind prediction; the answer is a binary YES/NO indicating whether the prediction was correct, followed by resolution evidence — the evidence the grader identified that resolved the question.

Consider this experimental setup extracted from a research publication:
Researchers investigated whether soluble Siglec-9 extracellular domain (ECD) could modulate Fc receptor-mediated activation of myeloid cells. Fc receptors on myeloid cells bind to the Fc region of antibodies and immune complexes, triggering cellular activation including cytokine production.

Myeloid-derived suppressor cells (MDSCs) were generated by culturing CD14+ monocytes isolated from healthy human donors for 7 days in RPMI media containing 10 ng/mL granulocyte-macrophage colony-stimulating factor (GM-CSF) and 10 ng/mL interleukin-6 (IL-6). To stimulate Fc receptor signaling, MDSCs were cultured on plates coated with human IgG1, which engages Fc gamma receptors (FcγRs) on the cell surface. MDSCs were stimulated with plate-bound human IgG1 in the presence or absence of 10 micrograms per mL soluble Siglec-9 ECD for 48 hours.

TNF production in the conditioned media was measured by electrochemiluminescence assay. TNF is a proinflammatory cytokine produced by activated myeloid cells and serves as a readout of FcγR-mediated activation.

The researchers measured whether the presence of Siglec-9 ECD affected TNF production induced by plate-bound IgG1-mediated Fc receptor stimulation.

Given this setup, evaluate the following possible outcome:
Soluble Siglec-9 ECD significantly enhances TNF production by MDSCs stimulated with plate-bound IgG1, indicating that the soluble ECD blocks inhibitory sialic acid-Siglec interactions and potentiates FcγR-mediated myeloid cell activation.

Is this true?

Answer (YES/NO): YES